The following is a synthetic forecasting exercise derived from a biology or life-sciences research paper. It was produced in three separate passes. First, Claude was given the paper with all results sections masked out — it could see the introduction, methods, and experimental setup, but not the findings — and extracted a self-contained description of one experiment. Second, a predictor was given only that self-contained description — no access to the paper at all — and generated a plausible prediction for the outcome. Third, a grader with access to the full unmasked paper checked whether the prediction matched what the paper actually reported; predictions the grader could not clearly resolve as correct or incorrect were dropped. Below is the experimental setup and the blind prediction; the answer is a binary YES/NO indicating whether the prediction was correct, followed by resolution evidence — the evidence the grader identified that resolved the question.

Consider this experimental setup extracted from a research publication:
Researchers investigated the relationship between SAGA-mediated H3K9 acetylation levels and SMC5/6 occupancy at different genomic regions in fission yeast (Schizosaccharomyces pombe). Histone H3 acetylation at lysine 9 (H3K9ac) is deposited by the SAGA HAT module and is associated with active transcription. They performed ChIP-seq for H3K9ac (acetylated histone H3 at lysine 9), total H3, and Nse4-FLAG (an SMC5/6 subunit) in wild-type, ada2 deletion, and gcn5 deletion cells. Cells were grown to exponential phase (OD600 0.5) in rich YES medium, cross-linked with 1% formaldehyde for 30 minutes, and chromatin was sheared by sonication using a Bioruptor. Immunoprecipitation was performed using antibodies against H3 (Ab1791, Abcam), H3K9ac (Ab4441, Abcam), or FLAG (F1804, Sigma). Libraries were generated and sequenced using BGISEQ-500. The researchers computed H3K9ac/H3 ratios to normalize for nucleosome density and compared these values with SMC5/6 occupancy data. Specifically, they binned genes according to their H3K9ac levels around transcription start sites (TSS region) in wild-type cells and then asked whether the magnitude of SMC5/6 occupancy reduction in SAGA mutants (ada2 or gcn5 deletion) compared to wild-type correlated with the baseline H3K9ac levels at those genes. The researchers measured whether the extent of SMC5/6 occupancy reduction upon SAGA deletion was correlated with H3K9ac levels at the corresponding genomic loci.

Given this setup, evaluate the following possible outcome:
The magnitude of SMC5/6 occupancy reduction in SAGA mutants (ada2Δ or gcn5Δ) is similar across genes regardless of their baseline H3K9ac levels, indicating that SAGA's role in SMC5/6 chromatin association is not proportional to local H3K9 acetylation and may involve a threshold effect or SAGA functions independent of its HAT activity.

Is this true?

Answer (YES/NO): NO